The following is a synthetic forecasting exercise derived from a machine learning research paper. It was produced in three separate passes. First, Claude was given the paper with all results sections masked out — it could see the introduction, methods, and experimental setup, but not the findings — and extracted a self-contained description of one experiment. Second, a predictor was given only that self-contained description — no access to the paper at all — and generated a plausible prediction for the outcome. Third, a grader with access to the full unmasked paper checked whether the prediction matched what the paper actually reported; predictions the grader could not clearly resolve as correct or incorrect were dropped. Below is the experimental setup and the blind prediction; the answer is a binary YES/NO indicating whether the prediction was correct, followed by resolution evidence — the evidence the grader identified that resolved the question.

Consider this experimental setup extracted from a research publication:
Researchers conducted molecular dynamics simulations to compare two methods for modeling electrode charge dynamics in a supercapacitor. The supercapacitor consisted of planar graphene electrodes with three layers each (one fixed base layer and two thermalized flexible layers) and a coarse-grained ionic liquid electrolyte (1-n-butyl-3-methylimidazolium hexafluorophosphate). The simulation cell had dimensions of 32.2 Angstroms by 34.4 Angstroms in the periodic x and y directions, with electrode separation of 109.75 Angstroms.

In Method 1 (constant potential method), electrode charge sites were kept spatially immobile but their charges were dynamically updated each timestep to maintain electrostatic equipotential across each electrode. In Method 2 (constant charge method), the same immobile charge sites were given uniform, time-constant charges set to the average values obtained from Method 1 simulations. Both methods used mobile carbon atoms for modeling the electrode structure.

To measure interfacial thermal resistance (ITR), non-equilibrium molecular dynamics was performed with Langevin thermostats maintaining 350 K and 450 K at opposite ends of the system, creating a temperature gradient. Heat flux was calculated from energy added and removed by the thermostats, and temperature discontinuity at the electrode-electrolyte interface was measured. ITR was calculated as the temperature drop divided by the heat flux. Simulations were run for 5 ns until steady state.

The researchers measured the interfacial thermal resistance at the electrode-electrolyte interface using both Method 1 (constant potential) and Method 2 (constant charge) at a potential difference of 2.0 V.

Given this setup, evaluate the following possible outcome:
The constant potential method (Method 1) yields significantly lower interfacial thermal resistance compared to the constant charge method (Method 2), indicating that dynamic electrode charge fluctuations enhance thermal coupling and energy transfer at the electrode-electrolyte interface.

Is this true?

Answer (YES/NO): NO